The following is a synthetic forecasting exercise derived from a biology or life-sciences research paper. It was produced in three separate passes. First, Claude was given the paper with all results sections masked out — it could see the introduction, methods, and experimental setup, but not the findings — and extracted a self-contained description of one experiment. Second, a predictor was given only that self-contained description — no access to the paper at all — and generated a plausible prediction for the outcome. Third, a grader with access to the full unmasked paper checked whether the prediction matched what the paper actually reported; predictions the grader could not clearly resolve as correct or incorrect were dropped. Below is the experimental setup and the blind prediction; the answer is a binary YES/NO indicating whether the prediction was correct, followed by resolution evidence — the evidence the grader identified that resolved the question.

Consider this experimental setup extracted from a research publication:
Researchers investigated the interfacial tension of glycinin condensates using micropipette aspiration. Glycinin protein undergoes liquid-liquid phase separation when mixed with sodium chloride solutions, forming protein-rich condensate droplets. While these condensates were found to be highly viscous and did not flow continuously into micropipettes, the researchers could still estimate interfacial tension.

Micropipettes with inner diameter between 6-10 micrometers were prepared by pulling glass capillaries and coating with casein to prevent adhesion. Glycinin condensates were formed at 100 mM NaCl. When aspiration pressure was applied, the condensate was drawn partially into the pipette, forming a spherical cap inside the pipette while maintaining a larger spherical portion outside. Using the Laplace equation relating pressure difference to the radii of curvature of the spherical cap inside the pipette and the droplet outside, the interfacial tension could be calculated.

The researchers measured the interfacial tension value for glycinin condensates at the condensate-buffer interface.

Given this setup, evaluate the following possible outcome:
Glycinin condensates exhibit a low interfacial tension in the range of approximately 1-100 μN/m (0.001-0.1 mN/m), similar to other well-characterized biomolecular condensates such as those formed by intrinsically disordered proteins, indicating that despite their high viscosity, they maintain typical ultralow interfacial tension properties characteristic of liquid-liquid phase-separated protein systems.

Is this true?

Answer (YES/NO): NO